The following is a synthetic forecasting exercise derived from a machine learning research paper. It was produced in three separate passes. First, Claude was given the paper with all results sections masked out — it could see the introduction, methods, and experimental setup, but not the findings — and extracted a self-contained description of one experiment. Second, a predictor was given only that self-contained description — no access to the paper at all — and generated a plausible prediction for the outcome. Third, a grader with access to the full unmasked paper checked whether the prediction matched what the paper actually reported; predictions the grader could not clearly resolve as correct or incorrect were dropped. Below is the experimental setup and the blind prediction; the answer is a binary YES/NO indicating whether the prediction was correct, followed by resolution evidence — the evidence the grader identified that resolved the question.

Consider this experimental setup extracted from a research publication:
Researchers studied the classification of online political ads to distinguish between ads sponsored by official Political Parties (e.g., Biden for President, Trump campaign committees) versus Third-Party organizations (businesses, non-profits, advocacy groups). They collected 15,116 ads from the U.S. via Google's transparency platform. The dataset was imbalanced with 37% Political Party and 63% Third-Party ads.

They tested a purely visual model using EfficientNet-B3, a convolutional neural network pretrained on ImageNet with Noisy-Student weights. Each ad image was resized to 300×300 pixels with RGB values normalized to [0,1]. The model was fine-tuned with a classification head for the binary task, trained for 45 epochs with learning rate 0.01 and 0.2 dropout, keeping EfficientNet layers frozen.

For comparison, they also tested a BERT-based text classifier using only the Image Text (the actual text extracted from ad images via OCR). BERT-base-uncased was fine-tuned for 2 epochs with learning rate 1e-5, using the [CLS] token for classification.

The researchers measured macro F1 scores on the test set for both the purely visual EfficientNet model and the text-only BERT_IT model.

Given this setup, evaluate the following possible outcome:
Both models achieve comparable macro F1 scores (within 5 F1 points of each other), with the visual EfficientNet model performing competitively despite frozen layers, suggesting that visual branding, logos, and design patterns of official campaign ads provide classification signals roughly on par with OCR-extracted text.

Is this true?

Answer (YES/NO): NO